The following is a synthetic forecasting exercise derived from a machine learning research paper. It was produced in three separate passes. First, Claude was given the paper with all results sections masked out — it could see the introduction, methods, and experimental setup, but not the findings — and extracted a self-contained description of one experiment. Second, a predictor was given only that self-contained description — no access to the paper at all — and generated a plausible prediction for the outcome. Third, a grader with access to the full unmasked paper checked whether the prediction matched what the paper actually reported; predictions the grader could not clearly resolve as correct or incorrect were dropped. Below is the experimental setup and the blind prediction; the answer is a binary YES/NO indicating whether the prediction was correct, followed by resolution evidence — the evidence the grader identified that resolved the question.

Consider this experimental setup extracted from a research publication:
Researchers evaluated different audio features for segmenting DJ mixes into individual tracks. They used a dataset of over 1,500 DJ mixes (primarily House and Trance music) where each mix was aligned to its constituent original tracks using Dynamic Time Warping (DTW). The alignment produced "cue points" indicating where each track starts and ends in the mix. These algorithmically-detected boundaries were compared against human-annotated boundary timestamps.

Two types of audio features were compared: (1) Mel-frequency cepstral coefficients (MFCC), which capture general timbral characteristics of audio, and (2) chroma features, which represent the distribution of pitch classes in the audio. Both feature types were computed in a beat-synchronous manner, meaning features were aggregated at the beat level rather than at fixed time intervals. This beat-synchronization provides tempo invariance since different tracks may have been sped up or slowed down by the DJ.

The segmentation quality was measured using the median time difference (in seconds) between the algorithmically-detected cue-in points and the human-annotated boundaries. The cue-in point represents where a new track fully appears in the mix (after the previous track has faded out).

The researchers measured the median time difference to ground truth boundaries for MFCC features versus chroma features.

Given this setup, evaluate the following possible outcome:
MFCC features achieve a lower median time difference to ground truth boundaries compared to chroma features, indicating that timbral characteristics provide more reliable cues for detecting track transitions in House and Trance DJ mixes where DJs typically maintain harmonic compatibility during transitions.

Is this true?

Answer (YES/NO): NO